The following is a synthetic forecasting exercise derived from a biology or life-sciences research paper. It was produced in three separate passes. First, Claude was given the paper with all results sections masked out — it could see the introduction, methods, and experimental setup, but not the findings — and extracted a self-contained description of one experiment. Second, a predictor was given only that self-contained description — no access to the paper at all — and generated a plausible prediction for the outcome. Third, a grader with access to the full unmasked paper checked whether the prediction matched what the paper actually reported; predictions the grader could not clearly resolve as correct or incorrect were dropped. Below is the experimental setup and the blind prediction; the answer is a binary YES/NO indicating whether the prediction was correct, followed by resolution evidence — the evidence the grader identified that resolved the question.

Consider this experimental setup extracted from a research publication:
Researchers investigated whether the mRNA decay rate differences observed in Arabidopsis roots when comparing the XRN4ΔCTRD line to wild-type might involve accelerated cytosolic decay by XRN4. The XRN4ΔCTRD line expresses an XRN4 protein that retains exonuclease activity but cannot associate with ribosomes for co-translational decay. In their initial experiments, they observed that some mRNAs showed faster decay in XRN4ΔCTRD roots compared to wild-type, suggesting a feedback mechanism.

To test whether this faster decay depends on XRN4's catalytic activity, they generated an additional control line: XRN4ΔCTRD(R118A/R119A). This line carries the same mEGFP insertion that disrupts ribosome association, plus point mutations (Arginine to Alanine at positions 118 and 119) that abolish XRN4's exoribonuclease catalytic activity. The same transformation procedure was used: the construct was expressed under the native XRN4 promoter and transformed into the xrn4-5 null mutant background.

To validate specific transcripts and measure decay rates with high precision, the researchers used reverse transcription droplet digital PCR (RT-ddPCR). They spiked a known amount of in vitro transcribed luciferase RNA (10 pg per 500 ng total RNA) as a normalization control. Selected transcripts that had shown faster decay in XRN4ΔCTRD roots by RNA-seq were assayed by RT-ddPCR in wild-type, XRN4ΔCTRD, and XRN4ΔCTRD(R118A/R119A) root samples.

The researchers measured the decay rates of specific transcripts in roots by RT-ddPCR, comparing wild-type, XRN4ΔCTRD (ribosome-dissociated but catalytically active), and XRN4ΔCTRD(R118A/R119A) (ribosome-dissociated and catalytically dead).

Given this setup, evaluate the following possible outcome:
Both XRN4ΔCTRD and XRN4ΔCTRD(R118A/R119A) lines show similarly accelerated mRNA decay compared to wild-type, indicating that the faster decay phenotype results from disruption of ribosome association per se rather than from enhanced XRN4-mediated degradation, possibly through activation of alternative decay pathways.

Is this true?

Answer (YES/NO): NO